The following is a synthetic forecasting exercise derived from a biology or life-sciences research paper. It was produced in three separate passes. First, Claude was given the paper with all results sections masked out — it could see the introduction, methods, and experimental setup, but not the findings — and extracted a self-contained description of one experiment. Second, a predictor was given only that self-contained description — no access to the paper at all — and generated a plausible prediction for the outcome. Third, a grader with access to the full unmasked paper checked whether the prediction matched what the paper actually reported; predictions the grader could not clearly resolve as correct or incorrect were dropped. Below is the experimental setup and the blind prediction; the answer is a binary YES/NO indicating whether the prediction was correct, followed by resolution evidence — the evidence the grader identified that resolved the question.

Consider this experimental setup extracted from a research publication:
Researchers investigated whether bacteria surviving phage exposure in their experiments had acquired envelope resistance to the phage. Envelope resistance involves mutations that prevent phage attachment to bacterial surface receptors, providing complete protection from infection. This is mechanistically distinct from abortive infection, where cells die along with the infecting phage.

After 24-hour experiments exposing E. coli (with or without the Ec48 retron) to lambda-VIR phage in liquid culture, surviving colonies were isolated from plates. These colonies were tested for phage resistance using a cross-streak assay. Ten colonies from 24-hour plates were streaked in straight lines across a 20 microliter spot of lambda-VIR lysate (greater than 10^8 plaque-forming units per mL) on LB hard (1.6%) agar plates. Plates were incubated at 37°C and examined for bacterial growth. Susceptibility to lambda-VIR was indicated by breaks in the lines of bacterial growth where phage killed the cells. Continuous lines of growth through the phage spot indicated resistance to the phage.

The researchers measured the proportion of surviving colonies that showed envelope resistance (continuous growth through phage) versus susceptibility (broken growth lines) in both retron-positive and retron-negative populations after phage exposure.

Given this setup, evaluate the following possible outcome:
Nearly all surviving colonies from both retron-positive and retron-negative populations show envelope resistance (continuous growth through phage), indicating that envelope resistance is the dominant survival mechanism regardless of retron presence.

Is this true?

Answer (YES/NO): YES